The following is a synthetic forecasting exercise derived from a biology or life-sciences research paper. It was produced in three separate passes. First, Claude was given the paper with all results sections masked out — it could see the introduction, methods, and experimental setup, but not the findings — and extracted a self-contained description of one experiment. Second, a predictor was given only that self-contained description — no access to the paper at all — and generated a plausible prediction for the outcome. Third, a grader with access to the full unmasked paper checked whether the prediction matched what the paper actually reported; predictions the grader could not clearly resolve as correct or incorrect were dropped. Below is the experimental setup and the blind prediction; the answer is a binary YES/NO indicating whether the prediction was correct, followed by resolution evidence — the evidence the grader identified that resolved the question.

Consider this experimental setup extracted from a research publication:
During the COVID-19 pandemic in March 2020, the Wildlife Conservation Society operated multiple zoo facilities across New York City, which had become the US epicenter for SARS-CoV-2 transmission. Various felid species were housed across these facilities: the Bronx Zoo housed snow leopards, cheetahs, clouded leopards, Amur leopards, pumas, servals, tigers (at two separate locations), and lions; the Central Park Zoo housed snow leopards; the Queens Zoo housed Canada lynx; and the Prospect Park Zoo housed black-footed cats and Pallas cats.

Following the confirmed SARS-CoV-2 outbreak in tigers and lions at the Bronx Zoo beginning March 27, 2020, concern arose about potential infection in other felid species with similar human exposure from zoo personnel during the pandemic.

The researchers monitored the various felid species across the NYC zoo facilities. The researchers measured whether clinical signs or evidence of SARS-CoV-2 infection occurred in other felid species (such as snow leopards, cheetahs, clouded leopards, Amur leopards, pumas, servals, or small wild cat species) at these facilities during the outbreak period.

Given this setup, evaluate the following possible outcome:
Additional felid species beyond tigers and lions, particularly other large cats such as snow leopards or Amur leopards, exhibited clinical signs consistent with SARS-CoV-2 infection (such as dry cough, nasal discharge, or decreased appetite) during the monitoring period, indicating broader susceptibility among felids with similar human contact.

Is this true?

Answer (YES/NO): NO